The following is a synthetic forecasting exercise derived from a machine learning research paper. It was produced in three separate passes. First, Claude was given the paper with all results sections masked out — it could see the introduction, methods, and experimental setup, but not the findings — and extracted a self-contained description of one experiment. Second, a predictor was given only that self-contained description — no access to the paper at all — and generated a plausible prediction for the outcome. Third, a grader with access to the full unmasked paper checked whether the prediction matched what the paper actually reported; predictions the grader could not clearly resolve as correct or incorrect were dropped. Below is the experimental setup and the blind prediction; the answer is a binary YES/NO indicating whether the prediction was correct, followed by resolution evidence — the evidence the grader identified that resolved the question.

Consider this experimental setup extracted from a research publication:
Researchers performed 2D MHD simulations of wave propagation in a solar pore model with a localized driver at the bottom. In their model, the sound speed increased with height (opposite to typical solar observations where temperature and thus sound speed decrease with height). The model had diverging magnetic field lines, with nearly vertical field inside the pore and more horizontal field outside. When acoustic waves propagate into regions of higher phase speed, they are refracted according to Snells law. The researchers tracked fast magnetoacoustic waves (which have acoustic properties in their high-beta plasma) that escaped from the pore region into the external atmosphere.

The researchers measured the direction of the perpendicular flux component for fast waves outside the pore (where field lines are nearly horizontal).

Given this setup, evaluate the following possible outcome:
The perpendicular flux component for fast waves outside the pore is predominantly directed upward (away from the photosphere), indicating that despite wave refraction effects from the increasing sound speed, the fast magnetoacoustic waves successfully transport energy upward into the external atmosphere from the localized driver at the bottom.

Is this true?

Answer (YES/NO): NO